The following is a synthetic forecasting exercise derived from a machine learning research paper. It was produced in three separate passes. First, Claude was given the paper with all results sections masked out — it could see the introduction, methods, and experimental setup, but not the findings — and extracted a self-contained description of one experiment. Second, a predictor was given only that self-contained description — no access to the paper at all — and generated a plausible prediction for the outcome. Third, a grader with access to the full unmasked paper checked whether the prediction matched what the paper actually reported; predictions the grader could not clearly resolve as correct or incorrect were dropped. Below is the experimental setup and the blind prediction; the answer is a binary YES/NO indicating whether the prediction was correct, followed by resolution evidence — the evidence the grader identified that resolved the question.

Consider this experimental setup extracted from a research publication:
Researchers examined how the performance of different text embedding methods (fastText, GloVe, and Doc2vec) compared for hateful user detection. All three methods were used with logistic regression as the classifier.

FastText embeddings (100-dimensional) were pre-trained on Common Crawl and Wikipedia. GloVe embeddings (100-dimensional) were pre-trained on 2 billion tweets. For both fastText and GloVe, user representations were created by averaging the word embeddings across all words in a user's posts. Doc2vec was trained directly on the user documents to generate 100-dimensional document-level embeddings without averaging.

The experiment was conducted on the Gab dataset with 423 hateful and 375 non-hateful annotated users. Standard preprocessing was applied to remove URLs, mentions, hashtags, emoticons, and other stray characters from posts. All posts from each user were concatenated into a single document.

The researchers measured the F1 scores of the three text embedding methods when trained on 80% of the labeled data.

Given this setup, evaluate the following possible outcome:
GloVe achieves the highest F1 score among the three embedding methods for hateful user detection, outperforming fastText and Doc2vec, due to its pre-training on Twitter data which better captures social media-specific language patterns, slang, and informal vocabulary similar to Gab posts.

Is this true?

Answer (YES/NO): YES